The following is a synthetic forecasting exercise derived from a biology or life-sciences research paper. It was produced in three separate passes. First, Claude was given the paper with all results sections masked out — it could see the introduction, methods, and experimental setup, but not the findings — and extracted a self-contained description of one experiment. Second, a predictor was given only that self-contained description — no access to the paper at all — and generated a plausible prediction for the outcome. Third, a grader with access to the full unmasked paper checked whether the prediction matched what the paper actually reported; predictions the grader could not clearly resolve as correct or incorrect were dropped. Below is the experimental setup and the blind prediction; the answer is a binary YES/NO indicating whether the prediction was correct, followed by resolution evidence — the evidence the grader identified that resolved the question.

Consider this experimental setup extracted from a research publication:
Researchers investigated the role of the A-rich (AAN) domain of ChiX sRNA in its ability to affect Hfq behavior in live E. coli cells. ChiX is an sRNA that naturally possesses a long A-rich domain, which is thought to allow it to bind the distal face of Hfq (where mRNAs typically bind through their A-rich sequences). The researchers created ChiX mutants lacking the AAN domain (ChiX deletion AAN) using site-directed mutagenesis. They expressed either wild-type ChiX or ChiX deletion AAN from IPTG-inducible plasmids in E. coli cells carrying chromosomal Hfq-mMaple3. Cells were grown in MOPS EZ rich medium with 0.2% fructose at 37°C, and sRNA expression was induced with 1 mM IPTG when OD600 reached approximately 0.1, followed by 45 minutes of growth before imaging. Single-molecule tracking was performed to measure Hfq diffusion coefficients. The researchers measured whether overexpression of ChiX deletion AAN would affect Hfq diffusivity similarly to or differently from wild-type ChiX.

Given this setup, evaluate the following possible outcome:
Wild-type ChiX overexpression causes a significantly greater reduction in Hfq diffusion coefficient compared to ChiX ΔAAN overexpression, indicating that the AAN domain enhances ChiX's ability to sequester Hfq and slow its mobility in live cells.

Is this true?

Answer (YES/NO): NO